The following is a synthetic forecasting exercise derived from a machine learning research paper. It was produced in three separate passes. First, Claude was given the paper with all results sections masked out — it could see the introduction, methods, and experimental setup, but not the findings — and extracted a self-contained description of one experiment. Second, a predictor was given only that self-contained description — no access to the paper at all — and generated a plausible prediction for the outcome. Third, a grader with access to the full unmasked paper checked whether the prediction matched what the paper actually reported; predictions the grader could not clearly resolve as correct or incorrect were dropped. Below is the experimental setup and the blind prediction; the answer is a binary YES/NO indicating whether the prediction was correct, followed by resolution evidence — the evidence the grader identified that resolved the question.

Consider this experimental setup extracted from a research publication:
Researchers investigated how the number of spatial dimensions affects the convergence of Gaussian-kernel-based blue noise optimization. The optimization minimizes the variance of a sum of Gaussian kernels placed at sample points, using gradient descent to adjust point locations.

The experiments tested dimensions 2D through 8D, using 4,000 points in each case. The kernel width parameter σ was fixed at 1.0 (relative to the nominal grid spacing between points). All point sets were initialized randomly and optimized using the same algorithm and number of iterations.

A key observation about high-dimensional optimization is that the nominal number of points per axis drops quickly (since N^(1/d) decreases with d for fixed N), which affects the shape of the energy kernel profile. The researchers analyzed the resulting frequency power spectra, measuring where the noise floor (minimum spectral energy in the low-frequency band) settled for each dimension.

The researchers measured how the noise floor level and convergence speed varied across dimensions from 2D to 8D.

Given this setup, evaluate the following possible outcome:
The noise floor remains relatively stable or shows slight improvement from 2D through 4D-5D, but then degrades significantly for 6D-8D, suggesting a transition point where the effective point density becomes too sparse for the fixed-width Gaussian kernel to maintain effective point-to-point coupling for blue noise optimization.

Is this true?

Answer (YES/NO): NO